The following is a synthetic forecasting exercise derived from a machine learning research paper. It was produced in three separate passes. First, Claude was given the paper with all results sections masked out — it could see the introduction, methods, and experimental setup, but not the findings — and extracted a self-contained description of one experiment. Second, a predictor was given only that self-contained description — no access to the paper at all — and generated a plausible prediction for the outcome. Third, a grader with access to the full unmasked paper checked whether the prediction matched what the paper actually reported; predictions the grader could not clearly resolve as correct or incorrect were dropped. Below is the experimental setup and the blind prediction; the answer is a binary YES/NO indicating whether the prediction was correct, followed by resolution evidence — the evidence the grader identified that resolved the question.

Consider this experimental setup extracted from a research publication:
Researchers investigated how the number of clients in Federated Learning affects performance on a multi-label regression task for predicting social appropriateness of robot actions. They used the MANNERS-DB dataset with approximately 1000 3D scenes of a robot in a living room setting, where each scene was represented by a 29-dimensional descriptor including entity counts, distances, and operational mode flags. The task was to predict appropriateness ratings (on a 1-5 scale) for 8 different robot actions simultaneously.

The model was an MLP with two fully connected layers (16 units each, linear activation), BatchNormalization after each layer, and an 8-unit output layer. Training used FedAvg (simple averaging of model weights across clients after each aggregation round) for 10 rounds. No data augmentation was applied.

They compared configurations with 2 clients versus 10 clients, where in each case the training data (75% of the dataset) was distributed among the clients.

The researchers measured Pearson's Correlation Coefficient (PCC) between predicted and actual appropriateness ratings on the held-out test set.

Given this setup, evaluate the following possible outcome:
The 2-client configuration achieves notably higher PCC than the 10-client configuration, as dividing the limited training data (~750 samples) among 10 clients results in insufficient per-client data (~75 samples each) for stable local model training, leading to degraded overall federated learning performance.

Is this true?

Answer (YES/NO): NO